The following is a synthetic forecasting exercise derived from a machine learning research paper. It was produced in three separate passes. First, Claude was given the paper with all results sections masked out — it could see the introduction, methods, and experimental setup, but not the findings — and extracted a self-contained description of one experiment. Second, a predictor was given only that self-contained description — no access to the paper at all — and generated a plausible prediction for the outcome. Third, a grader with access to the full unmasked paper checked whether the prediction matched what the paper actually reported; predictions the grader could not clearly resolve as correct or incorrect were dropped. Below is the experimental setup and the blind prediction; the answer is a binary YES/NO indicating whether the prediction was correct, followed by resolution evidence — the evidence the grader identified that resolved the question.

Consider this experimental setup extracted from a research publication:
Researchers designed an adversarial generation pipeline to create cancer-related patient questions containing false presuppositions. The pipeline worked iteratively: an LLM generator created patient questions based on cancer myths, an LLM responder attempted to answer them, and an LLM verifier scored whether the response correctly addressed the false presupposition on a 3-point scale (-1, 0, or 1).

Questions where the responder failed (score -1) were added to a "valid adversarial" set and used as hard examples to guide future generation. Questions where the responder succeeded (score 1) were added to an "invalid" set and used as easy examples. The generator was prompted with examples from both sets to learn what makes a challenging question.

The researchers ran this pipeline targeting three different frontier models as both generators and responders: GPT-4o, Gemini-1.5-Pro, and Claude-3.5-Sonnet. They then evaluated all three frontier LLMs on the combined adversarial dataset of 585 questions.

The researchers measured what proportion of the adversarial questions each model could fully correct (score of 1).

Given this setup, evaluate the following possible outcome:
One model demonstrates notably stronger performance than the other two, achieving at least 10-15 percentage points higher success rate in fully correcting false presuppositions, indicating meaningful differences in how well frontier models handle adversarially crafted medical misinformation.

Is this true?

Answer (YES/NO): NO